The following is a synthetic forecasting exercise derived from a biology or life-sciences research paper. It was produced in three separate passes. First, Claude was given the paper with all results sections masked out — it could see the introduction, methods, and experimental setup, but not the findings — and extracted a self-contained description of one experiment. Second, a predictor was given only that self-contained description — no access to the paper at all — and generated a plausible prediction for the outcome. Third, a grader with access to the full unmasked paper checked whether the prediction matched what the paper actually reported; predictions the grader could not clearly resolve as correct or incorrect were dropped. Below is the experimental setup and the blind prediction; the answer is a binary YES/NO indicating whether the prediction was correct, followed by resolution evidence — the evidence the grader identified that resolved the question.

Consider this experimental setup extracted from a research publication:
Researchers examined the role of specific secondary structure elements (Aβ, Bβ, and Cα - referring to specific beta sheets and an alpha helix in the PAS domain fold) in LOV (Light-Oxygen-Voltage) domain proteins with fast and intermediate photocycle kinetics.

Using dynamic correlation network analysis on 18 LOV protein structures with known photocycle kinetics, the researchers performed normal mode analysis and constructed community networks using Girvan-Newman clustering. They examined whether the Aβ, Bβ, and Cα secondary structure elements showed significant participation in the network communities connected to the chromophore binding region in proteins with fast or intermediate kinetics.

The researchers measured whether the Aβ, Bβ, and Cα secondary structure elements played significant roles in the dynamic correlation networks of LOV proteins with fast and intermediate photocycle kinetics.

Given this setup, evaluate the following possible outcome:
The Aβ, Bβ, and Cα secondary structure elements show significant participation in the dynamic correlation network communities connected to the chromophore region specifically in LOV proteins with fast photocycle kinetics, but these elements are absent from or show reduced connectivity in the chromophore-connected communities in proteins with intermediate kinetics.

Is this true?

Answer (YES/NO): NO